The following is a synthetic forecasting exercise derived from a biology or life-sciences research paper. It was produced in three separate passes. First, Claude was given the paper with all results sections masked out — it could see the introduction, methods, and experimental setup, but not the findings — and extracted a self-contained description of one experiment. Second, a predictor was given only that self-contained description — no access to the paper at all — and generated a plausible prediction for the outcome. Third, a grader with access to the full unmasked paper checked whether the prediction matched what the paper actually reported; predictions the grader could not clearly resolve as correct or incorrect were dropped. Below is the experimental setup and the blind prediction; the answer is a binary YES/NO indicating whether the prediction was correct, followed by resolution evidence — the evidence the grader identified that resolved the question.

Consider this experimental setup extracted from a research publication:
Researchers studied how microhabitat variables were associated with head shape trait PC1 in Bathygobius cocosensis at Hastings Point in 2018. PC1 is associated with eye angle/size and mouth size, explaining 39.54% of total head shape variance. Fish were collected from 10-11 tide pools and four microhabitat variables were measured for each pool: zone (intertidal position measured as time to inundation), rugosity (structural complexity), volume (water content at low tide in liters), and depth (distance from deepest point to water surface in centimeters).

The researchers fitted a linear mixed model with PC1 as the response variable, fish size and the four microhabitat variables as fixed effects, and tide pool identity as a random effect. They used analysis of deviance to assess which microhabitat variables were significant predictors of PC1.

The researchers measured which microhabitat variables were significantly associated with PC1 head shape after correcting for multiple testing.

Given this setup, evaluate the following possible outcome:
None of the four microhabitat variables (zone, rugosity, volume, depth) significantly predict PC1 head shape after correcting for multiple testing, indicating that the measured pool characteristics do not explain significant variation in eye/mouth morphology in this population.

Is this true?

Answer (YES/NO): NO